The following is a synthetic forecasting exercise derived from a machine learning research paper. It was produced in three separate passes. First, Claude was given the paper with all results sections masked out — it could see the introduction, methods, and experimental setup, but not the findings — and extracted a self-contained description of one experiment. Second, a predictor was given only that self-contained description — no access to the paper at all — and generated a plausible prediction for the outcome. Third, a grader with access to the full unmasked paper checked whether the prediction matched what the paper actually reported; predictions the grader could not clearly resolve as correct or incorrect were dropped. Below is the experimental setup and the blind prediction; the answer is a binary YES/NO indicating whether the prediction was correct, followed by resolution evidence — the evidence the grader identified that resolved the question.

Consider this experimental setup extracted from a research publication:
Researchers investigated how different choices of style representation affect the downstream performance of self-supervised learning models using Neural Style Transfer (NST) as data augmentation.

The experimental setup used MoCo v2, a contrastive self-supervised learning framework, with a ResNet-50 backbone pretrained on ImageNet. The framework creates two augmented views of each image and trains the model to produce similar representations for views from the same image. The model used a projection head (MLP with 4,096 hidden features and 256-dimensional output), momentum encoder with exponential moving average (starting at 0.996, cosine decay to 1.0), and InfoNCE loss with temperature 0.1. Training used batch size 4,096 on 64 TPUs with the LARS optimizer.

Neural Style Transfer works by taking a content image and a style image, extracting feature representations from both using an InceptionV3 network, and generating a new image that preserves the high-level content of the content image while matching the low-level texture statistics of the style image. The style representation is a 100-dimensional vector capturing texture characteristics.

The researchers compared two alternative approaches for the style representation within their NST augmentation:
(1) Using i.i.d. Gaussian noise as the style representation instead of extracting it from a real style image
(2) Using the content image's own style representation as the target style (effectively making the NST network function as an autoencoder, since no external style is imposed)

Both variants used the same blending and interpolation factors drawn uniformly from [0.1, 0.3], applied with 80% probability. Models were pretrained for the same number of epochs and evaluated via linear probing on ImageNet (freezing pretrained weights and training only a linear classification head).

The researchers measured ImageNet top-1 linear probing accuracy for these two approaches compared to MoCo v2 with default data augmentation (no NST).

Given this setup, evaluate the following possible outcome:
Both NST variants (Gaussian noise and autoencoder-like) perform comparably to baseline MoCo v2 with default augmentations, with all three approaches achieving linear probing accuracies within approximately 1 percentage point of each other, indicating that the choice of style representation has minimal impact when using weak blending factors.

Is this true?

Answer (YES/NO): NO